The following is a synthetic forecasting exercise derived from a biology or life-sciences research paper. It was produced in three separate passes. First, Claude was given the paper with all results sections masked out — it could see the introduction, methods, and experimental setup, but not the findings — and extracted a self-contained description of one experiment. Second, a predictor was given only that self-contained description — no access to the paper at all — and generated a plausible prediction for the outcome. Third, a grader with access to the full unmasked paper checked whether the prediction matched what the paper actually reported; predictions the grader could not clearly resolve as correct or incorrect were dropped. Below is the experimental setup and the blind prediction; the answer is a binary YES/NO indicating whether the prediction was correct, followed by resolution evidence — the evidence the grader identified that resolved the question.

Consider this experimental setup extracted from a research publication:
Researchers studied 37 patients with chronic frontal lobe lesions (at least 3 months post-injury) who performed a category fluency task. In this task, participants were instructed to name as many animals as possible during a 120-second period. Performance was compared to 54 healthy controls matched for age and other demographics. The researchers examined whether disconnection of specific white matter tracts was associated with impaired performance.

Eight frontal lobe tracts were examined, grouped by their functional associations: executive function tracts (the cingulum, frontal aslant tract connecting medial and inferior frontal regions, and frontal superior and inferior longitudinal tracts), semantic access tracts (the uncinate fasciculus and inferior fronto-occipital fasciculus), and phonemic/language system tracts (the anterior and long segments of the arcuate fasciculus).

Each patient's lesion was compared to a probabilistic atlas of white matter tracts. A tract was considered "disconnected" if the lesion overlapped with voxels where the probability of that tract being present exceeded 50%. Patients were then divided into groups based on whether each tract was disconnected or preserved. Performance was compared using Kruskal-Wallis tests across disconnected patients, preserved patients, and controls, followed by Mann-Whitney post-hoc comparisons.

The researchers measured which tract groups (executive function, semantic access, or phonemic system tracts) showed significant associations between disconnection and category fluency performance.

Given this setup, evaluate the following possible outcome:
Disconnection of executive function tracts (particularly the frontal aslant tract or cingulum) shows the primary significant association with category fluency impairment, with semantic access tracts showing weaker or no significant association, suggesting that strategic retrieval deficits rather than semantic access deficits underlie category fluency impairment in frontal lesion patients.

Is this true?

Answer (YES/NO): NO